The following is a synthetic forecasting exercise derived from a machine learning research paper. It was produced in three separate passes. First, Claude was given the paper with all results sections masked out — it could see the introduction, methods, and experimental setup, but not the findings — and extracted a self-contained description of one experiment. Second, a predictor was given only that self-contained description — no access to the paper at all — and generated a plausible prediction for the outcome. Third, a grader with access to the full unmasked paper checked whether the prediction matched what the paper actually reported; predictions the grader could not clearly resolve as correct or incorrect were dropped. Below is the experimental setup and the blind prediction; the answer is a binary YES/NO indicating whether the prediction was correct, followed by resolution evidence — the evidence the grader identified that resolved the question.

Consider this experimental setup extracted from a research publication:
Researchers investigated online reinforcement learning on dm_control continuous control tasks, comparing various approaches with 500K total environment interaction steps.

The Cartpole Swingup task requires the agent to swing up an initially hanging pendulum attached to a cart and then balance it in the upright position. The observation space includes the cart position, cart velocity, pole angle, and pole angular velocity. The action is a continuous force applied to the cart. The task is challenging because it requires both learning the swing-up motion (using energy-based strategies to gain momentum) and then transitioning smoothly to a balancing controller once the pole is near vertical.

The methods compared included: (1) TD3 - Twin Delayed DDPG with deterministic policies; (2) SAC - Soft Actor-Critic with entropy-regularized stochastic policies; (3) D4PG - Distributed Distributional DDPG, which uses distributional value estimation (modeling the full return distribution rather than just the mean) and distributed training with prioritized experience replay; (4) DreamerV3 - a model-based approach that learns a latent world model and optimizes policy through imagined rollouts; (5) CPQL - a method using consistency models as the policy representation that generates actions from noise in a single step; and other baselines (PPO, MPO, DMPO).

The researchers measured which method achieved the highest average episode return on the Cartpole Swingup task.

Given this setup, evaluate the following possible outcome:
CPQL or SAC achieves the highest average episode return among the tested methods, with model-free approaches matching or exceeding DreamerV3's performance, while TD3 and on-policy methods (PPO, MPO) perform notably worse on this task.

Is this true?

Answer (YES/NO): NO